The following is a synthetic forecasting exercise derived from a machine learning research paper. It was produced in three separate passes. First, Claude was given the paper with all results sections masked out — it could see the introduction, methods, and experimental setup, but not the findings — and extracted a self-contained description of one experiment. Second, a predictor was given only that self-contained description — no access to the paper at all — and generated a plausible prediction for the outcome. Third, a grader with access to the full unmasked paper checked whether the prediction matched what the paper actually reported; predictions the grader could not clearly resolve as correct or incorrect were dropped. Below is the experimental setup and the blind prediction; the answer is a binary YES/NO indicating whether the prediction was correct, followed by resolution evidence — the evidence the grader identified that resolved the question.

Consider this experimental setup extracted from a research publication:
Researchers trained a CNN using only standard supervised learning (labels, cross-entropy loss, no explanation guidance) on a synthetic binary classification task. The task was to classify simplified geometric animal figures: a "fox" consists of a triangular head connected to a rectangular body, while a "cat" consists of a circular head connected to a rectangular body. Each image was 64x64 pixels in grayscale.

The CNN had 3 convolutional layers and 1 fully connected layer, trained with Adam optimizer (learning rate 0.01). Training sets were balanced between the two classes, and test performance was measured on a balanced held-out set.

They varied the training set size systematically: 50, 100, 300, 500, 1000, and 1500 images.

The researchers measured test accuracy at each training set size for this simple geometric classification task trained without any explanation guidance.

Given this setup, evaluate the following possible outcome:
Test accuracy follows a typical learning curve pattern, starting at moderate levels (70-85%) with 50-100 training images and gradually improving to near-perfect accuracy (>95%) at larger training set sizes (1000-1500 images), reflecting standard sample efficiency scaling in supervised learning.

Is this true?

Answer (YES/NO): NO